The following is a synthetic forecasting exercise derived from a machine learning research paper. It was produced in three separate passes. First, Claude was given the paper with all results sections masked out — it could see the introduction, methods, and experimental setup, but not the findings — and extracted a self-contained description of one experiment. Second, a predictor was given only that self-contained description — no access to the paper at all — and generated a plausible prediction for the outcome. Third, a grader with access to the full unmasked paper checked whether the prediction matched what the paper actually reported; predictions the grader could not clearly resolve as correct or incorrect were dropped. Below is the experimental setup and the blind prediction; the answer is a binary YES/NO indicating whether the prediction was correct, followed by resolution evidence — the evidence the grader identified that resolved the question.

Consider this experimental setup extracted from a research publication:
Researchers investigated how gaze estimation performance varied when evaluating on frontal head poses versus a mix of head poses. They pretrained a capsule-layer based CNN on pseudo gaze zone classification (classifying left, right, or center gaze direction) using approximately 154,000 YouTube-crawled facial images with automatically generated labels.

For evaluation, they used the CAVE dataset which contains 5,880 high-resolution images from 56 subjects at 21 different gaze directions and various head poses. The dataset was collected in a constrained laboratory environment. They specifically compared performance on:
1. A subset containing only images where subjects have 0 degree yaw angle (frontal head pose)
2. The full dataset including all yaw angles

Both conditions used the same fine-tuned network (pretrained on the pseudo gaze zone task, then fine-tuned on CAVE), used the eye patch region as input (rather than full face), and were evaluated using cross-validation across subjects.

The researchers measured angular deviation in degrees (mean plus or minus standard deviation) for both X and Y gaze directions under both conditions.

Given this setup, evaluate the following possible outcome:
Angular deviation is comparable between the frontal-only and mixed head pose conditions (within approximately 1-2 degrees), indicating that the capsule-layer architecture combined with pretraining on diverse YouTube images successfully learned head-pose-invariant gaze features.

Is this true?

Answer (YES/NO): NO